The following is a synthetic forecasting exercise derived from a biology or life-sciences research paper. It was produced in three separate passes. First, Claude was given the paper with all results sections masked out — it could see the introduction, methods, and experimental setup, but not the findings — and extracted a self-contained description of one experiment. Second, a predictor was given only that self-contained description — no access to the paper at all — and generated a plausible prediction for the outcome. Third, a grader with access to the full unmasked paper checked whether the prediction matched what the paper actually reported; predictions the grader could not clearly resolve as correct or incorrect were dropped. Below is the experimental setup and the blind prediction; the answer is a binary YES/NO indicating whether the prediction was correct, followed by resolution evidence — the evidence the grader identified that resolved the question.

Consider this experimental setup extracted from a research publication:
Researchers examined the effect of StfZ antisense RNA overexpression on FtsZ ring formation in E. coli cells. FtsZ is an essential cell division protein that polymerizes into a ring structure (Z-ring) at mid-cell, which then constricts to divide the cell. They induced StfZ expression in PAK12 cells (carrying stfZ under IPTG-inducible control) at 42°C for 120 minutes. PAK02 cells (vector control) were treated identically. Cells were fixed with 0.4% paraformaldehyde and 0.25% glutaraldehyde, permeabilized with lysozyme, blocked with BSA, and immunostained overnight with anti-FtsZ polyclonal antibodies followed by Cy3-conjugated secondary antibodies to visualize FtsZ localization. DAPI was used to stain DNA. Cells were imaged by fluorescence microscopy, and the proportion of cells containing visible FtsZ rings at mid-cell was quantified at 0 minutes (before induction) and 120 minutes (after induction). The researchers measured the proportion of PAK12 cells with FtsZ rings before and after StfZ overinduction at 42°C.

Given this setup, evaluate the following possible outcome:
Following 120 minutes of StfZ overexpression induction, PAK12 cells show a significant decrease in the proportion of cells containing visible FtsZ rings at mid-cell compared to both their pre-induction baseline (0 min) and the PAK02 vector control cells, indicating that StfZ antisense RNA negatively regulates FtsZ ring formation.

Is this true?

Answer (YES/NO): YES